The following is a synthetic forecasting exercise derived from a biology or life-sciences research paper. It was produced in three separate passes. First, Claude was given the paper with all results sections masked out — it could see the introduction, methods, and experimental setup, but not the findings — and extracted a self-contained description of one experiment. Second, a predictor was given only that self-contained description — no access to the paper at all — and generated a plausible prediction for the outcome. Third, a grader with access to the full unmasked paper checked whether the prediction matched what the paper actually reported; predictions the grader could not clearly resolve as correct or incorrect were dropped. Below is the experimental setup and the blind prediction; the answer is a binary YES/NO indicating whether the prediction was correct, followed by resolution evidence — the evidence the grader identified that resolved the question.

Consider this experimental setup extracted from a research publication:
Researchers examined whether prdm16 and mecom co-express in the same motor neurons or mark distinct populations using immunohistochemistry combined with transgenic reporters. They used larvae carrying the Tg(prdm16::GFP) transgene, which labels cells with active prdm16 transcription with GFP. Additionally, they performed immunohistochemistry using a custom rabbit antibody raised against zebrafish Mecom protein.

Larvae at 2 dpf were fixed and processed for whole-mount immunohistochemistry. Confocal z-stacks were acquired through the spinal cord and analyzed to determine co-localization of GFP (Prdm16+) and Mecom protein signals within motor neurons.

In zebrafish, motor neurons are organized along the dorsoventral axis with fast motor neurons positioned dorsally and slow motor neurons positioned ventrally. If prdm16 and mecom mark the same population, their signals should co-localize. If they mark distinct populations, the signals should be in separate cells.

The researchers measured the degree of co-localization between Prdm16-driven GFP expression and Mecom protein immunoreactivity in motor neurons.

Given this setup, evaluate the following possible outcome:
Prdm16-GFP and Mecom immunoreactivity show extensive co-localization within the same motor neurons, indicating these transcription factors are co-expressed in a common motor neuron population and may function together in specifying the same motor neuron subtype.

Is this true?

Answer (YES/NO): NO